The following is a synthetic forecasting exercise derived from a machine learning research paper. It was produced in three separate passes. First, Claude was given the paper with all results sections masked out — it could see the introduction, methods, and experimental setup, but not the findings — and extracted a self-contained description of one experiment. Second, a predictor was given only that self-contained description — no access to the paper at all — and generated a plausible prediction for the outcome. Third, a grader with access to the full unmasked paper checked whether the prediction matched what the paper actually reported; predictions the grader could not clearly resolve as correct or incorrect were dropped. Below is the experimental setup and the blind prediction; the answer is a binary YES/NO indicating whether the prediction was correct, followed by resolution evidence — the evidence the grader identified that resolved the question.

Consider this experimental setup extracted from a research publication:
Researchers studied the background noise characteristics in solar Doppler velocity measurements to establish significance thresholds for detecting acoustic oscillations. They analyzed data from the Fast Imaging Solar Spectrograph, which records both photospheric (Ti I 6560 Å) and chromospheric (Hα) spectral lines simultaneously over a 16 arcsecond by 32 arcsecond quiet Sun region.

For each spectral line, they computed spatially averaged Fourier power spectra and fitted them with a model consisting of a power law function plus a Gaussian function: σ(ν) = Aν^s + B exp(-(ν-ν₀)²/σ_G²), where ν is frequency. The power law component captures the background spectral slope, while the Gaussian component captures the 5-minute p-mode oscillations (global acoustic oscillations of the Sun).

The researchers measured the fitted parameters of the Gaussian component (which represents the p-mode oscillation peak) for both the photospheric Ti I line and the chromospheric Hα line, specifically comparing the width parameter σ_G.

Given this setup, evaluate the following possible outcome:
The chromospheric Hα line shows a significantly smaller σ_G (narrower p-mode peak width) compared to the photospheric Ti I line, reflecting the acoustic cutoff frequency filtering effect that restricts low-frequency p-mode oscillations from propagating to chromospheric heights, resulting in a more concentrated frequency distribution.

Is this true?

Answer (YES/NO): NO